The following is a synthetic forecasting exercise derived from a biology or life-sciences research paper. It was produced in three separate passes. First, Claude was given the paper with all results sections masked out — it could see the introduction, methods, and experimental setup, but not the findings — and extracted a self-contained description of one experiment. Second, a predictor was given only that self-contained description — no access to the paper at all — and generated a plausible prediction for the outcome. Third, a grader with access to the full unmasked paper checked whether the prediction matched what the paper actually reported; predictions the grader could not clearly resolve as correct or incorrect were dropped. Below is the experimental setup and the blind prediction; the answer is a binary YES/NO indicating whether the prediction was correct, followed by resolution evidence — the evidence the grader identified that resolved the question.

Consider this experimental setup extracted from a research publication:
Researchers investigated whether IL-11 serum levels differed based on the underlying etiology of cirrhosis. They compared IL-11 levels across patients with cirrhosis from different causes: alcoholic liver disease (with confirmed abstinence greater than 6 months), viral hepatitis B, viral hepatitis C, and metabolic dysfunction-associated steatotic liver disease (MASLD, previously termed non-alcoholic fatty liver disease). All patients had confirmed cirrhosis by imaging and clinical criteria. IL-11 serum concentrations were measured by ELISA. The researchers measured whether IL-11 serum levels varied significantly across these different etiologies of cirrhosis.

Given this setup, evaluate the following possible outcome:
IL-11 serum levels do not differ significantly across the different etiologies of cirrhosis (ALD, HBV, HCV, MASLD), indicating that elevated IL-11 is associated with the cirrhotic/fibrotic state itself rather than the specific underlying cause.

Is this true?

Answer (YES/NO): YES